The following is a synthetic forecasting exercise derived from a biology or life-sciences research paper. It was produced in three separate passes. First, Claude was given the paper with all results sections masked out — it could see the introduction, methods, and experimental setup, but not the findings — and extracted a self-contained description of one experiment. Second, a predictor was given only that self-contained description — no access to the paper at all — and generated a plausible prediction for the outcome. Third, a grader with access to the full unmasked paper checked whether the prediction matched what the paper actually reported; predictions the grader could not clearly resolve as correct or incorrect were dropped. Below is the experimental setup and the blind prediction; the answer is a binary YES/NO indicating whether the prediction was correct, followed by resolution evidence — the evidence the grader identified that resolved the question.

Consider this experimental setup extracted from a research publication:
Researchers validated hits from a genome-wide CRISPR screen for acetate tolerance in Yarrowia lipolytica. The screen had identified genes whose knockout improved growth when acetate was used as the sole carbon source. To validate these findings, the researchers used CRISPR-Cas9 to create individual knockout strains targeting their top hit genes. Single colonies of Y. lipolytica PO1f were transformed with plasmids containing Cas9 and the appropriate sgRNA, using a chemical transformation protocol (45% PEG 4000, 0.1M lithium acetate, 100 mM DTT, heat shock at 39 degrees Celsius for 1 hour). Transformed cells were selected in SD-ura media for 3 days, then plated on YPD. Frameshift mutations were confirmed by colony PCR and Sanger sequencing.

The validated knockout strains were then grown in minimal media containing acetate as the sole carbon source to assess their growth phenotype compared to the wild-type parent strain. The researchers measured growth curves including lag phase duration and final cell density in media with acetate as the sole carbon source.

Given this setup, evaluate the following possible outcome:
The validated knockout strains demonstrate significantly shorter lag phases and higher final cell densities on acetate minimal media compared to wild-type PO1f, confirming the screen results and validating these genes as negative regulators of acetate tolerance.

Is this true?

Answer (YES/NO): YES